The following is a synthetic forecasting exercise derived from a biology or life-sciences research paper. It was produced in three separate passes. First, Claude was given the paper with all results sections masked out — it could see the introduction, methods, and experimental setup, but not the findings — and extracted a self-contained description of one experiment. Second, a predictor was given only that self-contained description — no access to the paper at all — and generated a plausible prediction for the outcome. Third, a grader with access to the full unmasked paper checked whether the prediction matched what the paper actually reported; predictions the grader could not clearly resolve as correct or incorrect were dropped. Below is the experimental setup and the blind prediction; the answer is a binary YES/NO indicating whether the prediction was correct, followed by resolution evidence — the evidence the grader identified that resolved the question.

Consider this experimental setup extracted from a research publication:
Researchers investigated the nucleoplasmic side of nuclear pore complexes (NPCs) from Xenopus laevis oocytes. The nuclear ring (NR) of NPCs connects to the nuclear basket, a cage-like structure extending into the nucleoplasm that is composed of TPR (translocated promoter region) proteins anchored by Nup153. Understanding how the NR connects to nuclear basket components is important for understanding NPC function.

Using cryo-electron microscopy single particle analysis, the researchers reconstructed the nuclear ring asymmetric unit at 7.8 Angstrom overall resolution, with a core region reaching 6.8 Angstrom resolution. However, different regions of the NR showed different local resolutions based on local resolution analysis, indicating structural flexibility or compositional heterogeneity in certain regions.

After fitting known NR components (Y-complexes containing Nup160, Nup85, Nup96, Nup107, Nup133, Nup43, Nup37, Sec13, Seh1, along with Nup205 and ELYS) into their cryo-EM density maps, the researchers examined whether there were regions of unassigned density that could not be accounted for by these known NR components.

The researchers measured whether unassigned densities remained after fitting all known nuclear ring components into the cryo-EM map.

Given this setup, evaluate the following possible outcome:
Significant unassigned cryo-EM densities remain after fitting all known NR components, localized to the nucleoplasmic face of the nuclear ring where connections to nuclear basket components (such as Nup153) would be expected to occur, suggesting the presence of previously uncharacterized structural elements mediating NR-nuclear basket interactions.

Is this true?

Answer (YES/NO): YES